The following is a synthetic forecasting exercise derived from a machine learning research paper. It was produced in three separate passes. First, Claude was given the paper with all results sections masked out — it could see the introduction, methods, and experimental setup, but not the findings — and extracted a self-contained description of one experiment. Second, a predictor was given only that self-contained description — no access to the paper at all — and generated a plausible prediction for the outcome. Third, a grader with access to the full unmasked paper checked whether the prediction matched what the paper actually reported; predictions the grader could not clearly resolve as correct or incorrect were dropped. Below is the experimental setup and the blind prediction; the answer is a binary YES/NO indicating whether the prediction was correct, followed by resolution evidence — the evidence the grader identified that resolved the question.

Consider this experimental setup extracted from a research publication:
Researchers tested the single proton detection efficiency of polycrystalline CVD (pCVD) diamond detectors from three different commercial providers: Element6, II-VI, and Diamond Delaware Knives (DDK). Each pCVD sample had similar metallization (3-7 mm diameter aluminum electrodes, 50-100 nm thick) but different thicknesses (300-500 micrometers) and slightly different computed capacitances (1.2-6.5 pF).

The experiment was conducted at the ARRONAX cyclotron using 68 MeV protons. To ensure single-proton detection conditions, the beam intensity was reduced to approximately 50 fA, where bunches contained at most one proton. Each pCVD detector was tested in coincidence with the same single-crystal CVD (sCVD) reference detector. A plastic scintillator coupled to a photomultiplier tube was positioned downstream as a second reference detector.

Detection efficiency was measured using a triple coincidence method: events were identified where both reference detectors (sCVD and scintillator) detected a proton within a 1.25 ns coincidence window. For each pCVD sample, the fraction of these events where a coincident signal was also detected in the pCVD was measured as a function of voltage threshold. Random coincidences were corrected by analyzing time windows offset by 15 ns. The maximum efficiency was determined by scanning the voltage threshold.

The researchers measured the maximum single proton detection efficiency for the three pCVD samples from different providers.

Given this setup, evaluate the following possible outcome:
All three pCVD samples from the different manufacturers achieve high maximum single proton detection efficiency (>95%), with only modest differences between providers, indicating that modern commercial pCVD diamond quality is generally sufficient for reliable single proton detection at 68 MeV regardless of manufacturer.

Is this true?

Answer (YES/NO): YES